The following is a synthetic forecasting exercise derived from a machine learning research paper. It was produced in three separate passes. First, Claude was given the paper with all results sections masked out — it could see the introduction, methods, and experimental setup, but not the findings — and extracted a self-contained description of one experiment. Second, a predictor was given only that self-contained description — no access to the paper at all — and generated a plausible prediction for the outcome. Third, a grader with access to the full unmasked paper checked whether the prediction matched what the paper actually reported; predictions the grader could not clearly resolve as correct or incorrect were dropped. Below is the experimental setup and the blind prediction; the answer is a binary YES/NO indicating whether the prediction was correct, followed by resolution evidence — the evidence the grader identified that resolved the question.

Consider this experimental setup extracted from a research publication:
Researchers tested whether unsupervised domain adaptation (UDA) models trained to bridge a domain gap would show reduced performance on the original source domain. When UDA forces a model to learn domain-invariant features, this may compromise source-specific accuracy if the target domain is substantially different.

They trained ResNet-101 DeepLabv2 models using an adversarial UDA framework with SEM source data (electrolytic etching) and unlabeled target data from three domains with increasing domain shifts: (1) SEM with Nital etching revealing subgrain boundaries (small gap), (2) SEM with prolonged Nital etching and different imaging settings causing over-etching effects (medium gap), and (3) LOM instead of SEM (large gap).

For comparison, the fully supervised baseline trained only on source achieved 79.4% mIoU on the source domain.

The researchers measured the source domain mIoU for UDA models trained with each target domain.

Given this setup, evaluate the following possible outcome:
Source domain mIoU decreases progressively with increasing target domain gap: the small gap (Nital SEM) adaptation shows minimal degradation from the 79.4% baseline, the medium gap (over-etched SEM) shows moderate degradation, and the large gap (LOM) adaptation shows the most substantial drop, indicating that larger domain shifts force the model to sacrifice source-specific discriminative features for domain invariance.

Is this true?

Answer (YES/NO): NO